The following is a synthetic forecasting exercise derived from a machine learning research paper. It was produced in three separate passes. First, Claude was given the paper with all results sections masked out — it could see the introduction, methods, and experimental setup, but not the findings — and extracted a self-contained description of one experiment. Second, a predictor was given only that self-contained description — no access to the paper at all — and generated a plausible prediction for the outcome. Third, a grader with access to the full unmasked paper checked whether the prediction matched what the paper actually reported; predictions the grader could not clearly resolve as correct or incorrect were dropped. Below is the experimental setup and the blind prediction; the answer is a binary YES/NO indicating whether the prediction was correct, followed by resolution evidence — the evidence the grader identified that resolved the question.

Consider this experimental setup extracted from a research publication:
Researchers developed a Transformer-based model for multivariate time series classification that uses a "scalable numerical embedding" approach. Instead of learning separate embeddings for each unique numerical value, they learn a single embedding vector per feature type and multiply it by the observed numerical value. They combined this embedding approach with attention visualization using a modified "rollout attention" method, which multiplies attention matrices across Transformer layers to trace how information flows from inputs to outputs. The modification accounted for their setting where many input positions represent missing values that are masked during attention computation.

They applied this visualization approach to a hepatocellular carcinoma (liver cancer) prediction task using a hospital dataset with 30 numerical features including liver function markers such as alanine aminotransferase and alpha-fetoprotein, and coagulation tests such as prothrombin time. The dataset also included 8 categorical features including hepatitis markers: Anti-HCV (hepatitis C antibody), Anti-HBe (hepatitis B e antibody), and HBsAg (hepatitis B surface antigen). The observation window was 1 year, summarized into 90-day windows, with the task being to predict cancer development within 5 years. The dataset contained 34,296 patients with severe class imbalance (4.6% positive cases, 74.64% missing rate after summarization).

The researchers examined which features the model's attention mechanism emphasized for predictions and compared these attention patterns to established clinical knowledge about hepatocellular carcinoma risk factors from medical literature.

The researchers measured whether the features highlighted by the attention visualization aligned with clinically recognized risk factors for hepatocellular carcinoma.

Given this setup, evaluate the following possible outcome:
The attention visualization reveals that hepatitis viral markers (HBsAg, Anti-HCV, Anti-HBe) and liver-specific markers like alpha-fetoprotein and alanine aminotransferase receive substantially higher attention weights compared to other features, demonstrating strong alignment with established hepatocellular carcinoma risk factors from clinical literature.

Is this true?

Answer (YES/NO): NO